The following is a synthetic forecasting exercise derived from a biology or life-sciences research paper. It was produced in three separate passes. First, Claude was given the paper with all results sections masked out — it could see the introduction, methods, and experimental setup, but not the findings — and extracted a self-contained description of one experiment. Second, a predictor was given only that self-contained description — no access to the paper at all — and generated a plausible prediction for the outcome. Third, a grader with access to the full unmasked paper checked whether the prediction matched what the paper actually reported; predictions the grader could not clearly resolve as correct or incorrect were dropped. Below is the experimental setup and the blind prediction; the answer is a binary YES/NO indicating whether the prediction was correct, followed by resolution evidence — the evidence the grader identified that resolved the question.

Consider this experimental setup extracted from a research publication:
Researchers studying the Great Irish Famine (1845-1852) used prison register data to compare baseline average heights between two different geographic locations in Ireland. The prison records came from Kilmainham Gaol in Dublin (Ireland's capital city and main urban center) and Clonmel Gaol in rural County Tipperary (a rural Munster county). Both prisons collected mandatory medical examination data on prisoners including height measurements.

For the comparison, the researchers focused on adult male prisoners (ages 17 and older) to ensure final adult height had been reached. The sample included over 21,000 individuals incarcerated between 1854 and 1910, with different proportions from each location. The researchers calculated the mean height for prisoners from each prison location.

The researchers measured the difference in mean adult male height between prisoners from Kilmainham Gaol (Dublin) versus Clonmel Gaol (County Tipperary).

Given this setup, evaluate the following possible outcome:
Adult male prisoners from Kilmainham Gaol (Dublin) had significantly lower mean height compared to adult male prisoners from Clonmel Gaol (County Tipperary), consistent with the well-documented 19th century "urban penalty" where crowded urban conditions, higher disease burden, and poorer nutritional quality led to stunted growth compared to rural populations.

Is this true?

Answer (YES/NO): YES